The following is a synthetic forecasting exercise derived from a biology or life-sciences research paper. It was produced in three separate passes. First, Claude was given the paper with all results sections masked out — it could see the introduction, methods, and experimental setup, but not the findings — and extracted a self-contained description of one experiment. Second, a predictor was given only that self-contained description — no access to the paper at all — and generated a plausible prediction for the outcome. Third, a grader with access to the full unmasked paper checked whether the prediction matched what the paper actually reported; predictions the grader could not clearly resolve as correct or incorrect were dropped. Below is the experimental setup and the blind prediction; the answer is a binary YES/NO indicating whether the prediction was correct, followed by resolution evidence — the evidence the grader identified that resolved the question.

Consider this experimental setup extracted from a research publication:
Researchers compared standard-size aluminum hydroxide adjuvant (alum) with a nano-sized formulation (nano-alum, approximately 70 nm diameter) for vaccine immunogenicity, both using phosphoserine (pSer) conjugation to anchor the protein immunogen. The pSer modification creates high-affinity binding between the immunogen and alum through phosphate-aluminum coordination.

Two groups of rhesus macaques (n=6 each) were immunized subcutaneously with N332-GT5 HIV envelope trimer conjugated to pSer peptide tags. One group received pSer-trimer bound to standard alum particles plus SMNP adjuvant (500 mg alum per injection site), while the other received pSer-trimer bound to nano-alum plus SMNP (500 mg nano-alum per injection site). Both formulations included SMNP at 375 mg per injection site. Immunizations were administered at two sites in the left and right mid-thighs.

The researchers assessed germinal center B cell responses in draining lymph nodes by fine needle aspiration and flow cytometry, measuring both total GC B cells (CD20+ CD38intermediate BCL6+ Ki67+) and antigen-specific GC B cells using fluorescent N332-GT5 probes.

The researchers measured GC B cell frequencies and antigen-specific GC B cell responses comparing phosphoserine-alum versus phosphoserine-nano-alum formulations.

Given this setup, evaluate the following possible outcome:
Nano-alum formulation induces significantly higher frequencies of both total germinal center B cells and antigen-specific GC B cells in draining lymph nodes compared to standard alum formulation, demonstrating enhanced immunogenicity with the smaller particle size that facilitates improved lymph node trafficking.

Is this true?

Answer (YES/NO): NO